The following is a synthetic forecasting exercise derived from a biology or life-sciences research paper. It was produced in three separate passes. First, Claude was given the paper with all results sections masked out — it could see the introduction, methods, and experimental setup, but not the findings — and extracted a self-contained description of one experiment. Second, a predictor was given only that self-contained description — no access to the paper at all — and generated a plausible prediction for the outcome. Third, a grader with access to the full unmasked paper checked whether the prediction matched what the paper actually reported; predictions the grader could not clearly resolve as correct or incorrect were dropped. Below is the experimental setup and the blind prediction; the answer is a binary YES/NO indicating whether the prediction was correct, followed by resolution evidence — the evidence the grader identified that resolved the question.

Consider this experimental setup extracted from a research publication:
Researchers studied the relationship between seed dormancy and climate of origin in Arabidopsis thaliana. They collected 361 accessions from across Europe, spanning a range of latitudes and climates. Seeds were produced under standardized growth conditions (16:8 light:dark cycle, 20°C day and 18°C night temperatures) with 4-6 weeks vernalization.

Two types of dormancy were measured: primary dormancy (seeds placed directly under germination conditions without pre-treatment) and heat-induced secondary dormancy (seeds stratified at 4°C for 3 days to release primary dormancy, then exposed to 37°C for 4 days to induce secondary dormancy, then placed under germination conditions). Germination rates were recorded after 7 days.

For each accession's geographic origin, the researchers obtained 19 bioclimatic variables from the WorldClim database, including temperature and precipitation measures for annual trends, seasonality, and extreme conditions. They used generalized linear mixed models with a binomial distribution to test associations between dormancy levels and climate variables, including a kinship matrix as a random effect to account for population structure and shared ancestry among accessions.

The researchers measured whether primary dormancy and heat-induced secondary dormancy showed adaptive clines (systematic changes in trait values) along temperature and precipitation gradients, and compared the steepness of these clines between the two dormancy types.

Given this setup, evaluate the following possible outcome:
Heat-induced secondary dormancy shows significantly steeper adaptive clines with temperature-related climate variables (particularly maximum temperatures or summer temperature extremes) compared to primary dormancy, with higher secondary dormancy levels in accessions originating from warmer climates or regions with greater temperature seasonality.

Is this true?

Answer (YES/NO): NO